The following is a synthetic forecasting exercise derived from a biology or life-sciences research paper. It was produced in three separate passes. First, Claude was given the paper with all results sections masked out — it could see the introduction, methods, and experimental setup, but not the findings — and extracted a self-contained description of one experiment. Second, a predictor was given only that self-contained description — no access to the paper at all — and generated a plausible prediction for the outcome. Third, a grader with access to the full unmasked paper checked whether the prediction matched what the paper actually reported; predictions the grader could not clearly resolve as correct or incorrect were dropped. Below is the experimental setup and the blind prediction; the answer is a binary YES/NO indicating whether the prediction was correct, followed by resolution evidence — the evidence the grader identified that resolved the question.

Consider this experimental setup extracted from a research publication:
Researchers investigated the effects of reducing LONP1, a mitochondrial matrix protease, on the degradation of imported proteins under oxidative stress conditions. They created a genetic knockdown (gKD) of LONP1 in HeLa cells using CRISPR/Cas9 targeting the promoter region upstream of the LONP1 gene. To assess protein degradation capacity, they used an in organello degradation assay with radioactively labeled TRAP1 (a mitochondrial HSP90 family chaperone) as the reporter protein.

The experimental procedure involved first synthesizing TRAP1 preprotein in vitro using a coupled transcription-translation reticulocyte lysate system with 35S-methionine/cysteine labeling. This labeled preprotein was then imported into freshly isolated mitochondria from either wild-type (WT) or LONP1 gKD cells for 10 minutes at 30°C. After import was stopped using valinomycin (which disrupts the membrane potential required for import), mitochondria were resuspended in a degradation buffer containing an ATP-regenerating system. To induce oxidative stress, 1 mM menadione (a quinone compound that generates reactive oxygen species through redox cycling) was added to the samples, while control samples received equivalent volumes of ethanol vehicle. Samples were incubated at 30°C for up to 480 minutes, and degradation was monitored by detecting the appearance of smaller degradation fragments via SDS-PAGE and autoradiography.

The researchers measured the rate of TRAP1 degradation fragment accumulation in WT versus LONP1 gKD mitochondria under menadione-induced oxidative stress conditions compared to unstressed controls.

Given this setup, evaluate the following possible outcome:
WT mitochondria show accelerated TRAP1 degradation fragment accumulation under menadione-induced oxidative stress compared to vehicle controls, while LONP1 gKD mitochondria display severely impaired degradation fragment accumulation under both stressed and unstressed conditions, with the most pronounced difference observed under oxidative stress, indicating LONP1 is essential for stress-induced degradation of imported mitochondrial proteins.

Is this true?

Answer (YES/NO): NO